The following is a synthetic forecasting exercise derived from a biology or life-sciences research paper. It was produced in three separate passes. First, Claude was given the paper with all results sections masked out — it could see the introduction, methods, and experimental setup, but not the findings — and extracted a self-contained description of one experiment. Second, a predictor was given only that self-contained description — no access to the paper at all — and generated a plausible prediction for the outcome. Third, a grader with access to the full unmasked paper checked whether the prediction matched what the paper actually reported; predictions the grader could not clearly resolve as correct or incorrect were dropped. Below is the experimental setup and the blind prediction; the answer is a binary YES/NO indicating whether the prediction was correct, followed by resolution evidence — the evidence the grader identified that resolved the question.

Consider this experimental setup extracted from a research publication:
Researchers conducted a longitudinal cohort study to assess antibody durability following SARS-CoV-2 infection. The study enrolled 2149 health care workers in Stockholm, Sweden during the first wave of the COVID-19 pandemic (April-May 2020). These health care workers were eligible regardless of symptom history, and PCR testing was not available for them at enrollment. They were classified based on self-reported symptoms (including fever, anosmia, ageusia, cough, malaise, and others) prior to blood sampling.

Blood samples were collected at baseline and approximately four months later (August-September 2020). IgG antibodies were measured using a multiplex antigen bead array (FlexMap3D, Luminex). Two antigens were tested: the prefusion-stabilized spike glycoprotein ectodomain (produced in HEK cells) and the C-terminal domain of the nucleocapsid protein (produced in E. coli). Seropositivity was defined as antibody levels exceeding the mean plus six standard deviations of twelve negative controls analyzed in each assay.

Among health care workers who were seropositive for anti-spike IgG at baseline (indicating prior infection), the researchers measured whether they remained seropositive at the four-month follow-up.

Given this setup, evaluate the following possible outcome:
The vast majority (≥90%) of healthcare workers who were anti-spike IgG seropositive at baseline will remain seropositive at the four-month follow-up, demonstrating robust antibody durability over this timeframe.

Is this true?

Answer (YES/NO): YES